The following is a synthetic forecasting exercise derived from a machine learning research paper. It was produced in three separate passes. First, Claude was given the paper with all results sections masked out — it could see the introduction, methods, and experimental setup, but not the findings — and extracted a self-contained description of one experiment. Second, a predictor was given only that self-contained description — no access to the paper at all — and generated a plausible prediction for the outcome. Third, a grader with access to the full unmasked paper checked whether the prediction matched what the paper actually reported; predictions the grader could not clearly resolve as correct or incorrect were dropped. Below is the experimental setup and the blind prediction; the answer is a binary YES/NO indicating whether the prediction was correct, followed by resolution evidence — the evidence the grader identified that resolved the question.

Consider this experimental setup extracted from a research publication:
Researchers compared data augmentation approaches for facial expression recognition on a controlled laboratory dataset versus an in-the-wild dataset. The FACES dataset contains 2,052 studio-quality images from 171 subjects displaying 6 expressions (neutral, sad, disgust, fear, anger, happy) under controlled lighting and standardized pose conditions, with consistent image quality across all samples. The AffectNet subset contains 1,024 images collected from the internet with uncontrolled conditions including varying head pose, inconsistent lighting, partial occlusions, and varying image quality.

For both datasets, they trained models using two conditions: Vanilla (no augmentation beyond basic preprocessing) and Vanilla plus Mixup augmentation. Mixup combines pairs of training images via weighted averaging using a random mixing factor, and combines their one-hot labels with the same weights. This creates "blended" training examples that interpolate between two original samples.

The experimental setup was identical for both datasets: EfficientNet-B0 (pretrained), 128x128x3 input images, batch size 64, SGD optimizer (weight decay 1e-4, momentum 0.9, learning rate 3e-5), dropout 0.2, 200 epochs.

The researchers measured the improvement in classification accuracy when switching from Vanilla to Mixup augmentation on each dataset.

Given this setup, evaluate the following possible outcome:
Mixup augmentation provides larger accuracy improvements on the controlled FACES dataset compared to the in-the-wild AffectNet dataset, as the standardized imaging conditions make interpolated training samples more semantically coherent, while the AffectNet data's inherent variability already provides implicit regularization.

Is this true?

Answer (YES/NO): YES